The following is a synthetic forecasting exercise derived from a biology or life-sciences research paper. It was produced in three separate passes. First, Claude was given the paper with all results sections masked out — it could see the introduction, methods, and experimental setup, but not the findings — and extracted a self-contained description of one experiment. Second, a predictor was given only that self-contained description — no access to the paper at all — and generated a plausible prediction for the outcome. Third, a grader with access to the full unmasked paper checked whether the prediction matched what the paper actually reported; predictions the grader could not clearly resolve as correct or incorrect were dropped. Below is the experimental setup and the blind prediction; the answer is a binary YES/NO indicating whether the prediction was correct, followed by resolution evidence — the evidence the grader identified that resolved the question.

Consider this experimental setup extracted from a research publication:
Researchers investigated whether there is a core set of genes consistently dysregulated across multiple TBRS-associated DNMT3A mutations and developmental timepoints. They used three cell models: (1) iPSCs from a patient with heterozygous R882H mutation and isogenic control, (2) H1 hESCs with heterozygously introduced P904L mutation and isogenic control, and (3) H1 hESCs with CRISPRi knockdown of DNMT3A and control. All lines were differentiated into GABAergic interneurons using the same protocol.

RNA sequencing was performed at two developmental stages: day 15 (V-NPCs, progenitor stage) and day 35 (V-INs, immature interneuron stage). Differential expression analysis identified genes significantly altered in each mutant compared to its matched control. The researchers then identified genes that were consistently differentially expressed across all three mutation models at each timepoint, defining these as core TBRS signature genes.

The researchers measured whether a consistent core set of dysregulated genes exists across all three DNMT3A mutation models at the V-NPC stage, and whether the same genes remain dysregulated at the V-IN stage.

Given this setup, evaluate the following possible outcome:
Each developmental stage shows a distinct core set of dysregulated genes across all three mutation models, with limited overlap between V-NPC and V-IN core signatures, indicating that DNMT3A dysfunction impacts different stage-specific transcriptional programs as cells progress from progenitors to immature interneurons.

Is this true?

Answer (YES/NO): NO